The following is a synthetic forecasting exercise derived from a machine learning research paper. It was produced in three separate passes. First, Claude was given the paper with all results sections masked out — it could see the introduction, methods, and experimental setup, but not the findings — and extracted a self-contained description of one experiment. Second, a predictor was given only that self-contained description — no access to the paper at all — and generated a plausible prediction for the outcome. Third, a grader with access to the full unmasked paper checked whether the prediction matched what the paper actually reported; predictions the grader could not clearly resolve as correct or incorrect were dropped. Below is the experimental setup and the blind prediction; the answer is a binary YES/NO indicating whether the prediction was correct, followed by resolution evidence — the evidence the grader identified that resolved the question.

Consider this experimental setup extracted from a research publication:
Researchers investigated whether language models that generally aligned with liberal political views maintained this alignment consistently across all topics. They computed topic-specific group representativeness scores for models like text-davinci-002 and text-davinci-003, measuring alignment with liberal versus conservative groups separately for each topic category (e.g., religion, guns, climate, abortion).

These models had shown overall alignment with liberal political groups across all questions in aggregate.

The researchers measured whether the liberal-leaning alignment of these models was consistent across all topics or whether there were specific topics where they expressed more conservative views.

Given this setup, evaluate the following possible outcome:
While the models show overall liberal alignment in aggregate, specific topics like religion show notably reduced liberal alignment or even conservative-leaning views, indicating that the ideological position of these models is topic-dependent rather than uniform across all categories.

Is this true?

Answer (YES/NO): YES